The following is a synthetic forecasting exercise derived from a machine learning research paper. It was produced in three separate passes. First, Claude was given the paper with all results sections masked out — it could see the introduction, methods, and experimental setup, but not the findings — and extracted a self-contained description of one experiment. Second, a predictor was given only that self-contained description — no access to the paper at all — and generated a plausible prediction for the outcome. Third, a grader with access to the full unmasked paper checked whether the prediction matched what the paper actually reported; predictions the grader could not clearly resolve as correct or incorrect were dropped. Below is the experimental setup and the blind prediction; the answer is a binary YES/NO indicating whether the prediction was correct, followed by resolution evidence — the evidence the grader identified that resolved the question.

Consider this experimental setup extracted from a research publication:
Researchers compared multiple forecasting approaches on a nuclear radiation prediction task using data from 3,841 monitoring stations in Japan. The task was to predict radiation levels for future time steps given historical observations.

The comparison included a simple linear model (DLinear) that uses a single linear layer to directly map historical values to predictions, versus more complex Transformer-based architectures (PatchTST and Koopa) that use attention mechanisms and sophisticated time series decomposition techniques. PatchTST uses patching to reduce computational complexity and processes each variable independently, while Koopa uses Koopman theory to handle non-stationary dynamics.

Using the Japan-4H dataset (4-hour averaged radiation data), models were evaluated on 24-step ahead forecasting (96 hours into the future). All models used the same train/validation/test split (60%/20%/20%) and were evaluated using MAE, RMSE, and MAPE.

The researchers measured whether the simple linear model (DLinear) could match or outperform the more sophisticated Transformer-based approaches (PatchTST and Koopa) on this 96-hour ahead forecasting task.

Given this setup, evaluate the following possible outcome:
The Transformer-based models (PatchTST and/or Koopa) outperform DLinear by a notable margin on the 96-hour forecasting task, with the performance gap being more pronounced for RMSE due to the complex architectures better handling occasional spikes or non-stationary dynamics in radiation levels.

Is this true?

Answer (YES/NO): NO